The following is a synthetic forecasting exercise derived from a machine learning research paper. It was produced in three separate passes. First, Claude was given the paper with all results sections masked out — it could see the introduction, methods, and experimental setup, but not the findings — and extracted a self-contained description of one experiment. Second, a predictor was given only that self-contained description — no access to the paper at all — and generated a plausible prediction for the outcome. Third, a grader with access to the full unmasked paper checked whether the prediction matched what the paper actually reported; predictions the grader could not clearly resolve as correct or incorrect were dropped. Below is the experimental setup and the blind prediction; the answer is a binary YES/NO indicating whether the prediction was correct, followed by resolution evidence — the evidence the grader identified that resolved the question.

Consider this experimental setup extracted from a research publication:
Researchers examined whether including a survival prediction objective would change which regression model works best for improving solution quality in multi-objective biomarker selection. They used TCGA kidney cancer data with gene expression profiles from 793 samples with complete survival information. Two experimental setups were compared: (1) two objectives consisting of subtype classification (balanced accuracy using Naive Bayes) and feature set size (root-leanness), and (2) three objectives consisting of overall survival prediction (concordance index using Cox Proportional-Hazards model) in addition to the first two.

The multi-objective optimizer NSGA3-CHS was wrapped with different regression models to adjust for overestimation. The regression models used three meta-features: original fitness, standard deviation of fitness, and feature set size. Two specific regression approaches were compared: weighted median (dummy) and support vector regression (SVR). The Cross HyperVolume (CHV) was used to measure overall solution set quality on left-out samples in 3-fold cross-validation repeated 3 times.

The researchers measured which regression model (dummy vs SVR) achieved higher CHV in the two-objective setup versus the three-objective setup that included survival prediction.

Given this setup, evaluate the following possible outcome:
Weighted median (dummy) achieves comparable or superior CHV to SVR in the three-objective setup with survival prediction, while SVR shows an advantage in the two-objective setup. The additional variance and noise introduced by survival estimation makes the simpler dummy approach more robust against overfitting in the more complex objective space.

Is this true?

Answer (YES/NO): YES